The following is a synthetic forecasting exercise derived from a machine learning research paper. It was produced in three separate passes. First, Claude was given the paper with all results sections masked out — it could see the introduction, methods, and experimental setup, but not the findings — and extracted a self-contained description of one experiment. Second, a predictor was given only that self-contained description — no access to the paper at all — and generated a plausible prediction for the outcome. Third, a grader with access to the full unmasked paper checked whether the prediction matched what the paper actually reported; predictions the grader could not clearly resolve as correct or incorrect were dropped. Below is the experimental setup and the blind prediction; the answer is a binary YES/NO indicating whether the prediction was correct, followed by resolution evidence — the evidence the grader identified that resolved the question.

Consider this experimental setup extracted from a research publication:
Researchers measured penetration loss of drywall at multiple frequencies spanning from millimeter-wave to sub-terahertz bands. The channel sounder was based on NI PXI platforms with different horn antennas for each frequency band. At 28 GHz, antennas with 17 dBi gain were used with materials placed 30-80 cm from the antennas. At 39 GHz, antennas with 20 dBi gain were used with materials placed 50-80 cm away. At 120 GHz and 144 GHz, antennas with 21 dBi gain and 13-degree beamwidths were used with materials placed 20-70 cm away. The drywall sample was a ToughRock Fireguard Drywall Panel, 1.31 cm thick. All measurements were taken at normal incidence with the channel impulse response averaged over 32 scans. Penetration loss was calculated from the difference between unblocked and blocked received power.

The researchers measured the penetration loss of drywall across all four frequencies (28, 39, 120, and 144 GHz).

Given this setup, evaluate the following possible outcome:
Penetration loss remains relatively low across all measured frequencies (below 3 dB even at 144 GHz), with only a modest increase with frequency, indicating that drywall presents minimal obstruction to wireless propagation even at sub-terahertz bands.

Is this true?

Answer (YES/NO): NO